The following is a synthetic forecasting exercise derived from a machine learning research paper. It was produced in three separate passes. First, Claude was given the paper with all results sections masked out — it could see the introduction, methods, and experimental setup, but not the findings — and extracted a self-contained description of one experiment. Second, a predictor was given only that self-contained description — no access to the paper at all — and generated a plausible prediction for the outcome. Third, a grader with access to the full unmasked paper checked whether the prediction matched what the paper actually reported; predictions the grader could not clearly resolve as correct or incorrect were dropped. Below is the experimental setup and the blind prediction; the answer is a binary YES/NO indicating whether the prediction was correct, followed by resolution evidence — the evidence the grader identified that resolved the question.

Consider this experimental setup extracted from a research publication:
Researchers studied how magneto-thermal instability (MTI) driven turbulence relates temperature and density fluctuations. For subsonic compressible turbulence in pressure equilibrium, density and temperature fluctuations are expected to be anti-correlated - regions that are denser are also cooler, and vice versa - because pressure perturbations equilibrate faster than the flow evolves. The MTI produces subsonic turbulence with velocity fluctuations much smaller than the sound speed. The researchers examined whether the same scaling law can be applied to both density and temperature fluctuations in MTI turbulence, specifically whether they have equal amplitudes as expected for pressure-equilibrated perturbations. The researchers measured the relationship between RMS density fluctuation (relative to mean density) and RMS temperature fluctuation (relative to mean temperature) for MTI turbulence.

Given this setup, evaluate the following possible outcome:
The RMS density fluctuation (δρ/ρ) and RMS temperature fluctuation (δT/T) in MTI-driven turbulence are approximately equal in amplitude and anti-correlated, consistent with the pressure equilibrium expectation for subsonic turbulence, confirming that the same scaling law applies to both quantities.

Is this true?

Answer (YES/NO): YES